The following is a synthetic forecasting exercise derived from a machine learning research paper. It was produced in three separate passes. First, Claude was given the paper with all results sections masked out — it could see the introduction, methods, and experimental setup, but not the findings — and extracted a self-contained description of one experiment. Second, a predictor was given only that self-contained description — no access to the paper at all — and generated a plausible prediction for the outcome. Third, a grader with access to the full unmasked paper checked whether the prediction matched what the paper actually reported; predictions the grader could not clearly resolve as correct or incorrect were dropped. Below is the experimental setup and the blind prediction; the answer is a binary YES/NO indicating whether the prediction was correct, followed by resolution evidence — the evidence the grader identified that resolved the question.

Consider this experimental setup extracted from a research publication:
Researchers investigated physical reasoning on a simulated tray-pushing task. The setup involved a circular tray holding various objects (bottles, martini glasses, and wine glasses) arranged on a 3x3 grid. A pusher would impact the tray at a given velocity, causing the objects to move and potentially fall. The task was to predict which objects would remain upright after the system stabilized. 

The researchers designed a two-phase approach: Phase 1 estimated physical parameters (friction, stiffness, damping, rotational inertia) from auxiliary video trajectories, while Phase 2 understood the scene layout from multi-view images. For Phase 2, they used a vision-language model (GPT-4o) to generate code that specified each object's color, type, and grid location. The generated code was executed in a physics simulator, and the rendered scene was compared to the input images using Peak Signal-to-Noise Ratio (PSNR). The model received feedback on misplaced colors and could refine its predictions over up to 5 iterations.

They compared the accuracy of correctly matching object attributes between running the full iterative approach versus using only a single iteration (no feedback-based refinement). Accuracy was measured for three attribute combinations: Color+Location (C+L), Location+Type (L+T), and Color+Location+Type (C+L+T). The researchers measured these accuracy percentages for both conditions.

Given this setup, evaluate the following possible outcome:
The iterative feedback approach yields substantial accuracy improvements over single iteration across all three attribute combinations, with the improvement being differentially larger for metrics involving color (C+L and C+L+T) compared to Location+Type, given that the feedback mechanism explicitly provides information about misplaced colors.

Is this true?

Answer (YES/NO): NO